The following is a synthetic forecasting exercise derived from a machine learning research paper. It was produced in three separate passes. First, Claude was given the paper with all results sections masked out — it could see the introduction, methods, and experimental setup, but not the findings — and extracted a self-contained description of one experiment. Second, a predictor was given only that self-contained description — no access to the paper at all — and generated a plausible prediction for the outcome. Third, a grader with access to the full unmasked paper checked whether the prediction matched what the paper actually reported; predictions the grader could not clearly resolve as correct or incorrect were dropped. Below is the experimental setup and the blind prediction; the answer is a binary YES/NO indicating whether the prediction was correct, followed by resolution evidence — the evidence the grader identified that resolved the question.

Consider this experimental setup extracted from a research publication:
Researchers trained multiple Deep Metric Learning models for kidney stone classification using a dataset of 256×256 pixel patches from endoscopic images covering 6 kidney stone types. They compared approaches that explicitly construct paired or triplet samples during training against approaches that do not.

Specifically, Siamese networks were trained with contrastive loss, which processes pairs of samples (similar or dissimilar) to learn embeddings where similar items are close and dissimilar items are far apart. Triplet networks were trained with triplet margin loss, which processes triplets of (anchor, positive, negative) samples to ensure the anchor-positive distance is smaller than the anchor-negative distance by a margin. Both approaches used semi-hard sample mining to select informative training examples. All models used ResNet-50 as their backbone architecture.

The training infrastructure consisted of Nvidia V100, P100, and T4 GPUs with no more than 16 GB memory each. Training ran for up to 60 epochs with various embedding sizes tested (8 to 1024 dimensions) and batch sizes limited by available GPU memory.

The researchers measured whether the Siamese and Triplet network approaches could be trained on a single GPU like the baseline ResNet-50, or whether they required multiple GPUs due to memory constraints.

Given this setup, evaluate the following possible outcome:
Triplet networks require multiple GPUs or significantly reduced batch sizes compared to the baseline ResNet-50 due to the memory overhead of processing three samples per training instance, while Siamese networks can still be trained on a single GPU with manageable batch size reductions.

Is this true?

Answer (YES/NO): NO